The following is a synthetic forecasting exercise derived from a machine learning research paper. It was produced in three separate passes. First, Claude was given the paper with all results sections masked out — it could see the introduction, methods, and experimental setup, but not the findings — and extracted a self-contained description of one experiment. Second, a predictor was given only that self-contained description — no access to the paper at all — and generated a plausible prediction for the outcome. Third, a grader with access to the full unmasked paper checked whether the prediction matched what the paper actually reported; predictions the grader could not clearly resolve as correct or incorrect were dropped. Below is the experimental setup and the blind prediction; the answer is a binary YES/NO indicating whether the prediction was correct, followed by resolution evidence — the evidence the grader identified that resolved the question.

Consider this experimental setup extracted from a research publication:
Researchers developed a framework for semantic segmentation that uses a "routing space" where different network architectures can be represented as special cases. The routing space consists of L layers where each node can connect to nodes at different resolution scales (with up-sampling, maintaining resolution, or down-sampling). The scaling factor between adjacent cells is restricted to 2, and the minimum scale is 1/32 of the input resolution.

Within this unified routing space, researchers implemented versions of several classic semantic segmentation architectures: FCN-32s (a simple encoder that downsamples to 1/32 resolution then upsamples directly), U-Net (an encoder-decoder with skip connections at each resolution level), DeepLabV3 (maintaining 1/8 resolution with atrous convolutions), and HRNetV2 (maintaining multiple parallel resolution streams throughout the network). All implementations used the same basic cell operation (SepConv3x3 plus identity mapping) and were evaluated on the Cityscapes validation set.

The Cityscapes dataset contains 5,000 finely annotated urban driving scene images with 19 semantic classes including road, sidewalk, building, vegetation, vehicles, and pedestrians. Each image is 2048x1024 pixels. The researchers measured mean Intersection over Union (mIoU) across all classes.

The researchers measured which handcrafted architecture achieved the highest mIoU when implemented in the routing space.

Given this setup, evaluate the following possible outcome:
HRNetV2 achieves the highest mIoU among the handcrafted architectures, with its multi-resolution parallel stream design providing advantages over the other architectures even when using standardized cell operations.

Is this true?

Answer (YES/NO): YES